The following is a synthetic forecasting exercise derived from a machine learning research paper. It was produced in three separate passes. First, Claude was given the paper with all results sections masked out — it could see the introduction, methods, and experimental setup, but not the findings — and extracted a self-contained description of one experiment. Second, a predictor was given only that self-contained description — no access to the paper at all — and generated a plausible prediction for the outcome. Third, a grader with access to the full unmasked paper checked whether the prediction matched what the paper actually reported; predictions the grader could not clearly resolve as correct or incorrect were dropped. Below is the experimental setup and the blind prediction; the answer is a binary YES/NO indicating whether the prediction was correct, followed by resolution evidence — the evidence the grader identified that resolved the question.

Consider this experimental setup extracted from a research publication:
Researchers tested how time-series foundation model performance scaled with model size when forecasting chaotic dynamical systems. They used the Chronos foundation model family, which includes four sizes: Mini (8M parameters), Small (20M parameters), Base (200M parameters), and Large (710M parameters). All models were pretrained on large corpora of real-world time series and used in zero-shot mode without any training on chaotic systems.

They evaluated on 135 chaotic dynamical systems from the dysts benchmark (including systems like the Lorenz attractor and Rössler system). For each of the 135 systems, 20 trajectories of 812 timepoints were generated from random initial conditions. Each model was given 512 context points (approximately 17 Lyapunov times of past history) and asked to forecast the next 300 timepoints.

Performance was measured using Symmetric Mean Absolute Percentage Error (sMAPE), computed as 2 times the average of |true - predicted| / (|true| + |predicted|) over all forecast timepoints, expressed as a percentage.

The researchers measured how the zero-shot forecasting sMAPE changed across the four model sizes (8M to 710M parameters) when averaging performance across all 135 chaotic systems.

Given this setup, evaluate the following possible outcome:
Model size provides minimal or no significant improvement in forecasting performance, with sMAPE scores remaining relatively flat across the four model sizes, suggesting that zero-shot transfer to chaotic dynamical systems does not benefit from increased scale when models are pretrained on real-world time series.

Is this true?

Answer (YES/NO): NO